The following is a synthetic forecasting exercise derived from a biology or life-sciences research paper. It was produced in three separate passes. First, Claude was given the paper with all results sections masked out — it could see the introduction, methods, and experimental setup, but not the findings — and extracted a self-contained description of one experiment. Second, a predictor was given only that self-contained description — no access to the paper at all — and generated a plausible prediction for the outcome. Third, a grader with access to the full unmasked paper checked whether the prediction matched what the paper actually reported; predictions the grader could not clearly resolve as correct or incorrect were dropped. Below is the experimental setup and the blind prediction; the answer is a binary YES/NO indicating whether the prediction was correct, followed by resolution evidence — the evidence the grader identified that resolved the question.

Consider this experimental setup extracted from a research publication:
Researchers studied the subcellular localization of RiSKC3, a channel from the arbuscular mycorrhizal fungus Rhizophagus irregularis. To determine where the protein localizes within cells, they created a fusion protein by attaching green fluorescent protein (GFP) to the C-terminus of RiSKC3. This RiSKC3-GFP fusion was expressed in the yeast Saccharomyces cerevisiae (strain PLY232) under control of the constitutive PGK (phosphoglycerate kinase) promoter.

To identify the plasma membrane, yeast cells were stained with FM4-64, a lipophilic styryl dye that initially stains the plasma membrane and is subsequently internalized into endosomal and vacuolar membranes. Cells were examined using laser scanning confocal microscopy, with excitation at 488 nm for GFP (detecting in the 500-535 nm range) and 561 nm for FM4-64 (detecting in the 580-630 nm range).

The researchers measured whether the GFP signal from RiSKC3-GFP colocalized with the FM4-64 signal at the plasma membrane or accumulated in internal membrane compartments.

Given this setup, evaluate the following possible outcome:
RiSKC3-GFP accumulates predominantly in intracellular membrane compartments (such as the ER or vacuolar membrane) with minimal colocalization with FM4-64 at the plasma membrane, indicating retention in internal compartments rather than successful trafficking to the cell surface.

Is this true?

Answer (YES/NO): NO